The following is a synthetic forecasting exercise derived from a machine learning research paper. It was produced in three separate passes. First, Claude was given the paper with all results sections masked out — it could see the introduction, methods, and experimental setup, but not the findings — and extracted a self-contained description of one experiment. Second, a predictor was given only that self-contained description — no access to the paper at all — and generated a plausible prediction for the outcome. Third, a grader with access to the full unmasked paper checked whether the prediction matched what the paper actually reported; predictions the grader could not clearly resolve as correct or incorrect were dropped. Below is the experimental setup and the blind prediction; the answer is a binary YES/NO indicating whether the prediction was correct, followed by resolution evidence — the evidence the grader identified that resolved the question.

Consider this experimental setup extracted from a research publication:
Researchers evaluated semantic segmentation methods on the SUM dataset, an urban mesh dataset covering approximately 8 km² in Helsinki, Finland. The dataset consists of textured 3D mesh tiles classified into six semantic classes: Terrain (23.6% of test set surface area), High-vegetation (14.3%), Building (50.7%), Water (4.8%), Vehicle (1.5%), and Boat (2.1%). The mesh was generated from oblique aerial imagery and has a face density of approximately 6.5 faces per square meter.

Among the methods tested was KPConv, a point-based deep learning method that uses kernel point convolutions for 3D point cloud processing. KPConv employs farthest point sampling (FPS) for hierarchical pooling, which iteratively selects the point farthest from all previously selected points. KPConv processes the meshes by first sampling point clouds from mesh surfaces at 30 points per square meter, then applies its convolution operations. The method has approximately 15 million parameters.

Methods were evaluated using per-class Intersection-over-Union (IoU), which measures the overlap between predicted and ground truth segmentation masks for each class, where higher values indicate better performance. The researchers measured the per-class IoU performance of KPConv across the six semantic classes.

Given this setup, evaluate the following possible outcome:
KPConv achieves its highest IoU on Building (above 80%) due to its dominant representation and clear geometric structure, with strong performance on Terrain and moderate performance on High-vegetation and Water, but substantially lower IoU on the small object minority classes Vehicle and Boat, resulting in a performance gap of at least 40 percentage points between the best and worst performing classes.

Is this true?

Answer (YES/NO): NO